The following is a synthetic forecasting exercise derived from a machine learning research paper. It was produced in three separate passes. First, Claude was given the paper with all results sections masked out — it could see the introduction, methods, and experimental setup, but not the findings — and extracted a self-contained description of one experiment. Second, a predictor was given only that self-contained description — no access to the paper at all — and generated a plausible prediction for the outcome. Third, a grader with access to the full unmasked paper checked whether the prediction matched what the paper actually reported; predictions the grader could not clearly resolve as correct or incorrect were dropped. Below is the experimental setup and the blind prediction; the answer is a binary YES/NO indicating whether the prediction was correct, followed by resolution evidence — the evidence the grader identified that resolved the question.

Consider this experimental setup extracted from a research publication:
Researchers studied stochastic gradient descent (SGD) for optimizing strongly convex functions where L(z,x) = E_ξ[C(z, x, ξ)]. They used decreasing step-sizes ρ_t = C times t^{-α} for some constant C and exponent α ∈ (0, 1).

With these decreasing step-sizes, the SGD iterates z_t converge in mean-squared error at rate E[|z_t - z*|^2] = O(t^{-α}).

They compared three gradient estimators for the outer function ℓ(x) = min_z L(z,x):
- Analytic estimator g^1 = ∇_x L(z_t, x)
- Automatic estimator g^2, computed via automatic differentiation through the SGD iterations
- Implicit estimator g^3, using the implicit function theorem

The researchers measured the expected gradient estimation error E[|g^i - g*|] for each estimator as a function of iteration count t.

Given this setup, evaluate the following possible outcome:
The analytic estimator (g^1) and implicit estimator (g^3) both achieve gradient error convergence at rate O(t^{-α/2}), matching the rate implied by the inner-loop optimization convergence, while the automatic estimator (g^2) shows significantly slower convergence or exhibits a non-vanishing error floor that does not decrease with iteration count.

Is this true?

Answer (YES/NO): NO